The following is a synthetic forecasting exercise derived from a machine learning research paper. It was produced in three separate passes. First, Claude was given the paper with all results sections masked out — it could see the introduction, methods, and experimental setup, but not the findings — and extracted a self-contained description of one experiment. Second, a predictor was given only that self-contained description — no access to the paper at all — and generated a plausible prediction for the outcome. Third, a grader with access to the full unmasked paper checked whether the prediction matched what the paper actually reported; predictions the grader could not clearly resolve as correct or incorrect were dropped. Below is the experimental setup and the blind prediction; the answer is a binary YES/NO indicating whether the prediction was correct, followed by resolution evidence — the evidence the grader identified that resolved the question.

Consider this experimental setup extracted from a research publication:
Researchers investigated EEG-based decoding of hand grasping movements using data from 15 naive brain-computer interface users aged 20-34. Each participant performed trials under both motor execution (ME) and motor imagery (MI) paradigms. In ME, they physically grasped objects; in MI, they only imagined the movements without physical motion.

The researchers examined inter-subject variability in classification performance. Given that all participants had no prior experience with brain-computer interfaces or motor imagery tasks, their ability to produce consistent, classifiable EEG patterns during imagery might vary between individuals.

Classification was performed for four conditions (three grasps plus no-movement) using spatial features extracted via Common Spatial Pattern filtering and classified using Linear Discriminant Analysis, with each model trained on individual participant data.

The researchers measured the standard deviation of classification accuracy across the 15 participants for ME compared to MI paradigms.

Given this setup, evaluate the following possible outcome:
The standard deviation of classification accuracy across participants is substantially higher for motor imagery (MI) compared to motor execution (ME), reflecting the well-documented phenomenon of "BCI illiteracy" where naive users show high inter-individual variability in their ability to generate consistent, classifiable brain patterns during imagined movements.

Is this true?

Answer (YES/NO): NO